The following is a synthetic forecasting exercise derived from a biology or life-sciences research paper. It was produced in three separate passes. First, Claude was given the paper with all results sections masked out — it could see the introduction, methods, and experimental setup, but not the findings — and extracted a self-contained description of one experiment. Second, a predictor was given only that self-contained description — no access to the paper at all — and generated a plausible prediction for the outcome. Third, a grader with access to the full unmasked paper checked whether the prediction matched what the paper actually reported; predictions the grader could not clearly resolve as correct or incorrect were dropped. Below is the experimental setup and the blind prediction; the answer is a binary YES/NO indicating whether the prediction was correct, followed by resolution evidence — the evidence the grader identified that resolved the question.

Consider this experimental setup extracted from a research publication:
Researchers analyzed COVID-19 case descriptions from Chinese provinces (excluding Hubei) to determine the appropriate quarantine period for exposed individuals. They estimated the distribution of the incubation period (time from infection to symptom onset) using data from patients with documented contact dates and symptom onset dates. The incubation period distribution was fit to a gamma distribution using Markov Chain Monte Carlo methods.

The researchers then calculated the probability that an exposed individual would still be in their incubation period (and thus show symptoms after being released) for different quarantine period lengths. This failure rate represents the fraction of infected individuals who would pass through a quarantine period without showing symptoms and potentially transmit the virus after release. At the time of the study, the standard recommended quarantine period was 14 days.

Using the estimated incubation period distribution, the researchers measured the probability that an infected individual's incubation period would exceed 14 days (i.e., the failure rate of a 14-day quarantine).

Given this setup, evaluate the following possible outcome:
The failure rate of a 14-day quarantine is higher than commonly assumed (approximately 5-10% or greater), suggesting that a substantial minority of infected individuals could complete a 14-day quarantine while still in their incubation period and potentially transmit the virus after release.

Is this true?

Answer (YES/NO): YES